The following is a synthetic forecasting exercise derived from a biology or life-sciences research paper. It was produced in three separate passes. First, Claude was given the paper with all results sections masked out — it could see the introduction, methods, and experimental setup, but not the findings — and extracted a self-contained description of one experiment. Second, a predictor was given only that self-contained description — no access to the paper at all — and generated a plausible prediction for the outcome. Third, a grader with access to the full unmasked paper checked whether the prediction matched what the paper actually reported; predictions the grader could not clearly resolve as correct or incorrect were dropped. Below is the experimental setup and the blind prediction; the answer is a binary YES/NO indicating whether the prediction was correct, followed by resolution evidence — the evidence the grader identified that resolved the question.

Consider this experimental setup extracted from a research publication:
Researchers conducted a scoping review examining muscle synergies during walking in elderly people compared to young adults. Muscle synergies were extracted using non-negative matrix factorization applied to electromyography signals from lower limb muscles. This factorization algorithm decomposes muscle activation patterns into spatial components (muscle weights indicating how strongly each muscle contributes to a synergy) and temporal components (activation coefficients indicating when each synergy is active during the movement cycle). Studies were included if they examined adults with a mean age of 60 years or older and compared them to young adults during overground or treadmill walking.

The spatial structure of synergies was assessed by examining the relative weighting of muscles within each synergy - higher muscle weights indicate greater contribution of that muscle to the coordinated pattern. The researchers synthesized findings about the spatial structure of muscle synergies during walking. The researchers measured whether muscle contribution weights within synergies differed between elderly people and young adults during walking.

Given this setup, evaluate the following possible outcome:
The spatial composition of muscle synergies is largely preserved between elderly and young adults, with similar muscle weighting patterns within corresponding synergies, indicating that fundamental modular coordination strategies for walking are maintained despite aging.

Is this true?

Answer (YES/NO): NO